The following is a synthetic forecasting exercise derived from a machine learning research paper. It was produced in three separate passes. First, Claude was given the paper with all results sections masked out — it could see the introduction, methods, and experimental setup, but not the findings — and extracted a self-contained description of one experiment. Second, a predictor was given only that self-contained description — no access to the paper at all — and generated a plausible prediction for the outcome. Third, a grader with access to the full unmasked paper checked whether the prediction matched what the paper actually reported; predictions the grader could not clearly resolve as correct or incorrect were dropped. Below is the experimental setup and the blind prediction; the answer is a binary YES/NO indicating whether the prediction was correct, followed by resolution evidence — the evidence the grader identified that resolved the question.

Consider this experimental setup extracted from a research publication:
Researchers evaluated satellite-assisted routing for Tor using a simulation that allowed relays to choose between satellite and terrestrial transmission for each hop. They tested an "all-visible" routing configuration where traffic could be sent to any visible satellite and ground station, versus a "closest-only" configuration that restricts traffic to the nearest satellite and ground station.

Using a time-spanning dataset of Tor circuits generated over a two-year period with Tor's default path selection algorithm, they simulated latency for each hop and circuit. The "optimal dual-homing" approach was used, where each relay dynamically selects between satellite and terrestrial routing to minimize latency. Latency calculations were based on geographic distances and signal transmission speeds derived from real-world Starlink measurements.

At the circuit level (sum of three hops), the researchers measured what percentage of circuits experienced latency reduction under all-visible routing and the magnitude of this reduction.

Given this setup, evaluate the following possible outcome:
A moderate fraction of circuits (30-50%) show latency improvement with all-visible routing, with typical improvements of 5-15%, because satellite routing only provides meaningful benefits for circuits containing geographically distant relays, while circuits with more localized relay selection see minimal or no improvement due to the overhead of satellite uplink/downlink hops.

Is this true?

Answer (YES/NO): NO